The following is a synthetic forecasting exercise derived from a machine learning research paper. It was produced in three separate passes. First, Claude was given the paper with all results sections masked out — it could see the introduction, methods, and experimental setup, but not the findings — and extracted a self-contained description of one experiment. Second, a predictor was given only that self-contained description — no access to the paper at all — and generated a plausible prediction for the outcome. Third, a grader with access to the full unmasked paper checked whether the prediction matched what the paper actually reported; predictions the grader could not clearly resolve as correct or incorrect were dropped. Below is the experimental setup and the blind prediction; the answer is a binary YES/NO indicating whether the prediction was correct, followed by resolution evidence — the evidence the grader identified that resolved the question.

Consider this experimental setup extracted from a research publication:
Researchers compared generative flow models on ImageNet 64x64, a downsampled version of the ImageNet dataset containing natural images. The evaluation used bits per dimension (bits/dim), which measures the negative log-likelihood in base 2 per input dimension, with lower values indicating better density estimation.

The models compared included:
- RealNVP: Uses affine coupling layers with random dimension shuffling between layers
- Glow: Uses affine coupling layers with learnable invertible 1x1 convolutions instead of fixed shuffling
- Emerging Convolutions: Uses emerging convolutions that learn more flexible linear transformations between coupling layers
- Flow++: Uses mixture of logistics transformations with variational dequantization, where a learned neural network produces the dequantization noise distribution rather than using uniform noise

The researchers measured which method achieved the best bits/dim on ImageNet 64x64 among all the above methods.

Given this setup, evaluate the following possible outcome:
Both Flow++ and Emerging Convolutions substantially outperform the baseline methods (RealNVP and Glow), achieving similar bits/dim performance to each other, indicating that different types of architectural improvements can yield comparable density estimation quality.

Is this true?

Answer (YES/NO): NO